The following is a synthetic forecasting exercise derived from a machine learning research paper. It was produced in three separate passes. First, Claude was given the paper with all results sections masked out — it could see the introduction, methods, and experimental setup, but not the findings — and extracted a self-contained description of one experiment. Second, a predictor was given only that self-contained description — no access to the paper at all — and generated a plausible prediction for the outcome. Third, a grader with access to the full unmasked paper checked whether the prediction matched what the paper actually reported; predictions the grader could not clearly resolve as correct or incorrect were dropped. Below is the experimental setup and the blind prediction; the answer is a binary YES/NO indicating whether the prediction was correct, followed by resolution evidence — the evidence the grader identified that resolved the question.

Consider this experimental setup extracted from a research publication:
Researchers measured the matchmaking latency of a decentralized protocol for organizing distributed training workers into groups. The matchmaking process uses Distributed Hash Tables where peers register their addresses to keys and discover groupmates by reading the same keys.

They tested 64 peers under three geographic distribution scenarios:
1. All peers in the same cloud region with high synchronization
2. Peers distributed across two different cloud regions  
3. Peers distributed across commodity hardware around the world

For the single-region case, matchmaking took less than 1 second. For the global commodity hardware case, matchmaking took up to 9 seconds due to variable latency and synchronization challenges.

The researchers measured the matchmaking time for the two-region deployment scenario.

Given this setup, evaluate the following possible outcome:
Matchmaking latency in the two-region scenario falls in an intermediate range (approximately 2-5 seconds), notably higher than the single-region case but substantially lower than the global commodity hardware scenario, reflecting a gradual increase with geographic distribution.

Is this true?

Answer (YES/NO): YES